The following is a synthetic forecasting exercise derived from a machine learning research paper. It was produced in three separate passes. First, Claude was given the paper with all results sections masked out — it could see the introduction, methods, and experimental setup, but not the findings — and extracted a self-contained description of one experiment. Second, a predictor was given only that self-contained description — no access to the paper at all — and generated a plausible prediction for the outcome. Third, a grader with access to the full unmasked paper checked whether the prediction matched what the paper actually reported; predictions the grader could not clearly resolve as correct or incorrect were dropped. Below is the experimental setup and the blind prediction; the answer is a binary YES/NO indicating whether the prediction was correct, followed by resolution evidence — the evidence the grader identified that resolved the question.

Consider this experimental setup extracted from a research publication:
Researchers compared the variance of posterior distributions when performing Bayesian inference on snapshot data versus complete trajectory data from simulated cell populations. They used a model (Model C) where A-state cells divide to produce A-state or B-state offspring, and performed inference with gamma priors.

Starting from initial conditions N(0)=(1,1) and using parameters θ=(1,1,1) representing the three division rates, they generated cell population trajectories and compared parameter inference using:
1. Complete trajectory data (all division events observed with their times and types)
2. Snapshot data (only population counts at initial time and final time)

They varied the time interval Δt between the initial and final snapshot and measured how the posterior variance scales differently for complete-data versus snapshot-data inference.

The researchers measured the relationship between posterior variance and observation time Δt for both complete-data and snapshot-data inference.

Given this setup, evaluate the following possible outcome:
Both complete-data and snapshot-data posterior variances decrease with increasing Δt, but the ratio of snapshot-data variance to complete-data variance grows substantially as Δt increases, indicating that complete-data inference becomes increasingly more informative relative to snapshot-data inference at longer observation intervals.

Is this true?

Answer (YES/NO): YES